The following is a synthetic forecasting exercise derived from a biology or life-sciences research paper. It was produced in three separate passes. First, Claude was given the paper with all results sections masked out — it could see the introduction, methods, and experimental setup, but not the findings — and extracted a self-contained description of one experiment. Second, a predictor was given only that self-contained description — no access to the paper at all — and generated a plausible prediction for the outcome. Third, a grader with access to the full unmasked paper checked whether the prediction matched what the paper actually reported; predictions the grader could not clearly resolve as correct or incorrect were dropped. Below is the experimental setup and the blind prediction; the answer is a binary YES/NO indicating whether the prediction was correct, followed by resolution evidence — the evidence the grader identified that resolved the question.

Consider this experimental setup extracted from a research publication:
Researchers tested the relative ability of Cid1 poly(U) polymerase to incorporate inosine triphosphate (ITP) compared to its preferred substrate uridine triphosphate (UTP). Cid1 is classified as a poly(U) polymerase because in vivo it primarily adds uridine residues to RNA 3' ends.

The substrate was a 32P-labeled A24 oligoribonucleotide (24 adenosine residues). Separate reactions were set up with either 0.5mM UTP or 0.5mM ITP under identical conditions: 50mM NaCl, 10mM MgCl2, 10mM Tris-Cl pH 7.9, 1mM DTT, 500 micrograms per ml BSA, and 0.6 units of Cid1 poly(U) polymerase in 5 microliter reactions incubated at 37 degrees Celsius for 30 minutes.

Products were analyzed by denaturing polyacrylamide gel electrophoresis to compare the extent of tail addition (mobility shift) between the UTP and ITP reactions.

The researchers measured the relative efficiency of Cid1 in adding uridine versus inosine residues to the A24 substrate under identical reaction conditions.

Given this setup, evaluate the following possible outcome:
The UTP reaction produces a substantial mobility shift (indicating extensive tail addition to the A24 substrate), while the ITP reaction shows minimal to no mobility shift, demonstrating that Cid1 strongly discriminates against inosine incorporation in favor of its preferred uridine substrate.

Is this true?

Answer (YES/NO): NO